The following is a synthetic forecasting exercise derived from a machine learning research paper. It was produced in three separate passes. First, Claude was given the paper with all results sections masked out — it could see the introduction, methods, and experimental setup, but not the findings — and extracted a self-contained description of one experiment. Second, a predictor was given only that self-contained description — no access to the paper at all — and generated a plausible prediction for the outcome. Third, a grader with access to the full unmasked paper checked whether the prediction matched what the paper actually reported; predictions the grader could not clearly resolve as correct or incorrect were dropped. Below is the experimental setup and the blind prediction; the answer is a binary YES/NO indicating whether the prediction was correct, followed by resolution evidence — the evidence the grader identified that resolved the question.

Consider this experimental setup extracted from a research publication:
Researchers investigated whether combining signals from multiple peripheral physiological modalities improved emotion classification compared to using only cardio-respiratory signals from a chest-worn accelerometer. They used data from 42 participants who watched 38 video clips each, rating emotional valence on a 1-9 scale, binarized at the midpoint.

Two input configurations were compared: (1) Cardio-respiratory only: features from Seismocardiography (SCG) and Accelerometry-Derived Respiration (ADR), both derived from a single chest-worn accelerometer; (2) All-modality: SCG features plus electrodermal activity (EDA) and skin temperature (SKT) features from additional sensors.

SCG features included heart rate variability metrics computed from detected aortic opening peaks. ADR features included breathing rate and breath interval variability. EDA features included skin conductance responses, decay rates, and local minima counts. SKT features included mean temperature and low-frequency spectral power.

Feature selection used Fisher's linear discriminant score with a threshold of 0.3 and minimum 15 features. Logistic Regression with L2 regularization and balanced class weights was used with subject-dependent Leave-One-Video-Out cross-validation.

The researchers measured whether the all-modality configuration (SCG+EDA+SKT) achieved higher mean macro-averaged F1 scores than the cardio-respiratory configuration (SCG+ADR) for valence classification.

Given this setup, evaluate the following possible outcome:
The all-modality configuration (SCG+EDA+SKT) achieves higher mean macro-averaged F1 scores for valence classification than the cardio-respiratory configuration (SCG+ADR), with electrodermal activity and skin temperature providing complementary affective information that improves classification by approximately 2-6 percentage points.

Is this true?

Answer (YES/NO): NO